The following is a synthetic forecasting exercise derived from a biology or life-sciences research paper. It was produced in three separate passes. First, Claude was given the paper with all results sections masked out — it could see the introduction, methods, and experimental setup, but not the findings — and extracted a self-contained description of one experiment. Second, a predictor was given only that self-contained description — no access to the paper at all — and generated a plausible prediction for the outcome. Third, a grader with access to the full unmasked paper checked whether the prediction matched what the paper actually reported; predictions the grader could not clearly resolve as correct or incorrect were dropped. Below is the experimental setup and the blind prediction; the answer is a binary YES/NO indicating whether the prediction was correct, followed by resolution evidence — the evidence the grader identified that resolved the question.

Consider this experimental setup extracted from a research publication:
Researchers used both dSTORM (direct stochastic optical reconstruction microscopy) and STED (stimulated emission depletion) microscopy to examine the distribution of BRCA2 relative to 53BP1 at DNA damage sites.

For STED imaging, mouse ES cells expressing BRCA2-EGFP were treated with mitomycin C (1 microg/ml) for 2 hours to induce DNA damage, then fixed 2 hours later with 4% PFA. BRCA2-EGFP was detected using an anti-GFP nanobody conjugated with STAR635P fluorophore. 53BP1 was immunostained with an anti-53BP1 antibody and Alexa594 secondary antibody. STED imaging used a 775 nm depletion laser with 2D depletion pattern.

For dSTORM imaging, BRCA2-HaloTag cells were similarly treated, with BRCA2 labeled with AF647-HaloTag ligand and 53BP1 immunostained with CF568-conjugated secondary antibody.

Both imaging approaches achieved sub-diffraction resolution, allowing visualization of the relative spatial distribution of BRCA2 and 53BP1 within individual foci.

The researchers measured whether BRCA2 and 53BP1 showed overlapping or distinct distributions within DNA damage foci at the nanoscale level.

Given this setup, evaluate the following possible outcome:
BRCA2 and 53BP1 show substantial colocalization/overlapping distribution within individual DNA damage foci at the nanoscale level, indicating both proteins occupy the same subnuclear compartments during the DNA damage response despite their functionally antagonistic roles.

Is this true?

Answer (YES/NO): NO